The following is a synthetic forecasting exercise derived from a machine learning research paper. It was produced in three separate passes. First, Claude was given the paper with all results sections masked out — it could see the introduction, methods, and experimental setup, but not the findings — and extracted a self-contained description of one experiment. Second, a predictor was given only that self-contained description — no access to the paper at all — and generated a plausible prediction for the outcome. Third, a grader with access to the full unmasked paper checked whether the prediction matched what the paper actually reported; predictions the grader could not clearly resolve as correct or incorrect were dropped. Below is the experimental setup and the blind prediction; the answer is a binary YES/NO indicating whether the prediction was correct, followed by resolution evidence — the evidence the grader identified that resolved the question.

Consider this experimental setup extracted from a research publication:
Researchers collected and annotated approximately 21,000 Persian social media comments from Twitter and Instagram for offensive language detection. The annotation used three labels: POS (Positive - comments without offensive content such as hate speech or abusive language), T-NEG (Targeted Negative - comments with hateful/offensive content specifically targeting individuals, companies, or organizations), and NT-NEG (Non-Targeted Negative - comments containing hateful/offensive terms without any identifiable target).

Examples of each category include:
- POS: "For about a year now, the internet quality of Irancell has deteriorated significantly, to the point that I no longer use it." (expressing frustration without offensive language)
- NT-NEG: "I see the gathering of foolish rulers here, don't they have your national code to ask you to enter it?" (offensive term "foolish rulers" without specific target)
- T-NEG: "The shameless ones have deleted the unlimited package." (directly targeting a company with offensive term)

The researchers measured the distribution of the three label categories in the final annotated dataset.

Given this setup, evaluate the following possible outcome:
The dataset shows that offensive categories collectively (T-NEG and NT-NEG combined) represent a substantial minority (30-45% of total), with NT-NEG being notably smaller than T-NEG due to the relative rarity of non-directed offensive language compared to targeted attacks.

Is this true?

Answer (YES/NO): NO